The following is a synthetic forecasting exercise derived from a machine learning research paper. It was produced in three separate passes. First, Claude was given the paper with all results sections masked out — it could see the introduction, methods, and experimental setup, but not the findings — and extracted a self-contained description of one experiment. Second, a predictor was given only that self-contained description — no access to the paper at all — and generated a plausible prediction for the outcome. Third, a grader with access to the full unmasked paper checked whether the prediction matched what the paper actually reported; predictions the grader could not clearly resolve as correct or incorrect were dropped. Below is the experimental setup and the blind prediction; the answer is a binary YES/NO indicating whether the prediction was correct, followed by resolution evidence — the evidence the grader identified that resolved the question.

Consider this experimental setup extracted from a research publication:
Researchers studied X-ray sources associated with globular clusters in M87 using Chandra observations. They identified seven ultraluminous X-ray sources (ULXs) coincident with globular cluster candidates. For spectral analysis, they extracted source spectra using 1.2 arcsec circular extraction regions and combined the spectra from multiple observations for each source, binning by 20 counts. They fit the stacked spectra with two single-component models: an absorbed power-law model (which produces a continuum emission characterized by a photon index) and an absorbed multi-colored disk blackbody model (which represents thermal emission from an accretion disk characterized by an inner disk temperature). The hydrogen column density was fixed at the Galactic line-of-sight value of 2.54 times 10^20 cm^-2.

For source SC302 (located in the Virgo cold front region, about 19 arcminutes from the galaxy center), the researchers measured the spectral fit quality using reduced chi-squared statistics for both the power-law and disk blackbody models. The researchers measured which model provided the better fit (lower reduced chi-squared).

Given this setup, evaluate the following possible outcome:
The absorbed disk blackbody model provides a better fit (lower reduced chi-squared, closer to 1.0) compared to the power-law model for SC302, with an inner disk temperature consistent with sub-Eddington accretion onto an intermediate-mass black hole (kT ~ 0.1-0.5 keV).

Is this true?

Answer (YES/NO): NO